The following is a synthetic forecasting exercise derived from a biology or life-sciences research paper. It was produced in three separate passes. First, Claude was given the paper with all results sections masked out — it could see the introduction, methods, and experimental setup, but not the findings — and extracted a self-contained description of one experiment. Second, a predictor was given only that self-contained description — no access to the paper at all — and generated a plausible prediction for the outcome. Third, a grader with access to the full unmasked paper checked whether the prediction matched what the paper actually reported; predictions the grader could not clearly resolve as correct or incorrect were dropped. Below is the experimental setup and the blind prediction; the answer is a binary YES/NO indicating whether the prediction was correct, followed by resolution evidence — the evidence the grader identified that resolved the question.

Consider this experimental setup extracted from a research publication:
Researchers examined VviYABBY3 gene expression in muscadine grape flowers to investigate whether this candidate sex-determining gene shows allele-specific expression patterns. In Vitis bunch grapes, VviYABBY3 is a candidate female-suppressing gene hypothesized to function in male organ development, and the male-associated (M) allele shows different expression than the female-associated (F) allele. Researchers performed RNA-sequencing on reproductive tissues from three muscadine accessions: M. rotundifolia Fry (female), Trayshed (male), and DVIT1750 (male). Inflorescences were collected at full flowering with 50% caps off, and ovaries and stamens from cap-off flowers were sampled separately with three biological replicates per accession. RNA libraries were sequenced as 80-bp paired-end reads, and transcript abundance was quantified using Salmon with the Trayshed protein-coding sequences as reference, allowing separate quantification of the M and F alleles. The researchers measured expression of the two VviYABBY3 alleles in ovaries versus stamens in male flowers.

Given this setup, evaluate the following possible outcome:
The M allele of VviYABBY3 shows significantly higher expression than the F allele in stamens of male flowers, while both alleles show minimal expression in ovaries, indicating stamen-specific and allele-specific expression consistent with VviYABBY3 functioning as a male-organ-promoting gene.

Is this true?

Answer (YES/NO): NO